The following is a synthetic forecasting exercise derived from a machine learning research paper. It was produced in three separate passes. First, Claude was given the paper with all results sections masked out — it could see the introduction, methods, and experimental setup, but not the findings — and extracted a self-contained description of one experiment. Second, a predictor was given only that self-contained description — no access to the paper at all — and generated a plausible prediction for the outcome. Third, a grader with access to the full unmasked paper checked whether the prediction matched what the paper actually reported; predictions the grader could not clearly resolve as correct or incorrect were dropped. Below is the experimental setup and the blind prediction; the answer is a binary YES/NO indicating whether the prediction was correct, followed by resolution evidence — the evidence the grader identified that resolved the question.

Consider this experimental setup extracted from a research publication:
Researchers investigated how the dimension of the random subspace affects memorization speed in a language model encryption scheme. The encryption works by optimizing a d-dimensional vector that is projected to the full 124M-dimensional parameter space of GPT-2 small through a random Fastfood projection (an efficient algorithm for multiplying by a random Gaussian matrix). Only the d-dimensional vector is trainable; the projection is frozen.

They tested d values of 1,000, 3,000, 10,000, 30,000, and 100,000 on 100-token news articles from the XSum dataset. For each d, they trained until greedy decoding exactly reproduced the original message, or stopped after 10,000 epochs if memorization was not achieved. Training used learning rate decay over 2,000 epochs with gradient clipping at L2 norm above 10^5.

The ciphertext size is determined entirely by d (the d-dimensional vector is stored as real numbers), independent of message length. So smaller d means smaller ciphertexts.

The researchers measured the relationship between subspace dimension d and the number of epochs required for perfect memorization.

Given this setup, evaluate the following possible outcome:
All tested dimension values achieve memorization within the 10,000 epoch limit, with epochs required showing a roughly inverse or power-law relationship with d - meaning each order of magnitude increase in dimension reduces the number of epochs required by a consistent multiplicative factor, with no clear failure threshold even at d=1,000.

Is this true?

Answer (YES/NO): NO